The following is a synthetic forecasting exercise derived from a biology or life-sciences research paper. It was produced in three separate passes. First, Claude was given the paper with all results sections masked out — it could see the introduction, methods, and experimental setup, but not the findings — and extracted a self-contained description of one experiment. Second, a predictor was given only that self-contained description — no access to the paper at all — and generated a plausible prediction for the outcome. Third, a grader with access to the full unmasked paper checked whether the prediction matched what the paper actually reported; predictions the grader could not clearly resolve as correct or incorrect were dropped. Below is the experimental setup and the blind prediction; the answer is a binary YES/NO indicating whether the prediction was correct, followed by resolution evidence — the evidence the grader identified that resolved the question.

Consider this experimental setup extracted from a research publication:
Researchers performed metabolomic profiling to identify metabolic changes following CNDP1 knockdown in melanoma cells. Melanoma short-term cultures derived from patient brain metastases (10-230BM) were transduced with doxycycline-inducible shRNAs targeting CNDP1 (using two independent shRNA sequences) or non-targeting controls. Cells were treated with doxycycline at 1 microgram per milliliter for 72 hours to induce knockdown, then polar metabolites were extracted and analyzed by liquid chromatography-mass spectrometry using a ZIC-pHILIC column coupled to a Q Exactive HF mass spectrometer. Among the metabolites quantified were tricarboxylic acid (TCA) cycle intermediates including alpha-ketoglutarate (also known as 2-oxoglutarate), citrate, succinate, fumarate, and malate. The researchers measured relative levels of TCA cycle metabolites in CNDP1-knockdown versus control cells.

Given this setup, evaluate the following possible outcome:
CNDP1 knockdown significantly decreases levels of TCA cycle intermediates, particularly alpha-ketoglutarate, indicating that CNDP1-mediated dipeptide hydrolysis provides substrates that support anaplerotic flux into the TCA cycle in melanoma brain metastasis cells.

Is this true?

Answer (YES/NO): NO